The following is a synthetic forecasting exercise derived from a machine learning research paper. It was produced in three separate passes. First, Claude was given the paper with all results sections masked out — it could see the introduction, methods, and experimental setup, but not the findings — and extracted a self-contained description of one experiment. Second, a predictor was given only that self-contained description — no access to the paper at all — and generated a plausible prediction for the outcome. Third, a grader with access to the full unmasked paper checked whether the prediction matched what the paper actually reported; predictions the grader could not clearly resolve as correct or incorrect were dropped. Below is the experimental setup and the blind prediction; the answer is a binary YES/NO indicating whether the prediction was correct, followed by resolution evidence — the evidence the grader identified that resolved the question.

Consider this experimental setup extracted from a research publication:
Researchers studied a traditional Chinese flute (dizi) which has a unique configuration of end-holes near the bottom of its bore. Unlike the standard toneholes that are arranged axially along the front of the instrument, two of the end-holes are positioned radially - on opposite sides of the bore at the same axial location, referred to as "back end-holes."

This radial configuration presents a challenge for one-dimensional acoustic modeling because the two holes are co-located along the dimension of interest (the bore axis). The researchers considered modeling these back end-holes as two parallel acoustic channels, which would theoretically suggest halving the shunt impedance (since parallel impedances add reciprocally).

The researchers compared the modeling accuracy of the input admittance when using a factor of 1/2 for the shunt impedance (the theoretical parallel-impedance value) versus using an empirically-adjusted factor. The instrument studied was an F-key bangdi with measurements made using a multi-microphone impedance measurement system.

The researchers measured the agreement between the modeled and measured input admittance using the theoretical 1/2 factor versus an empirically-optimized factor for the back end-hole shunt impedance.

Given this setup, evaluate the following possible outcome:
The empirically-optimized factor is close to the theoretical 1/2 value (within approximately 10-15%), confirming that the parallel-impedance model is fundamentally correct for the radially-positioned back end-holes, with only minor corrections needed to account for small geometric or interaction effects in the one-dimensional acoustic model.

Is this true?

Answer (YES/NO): NO